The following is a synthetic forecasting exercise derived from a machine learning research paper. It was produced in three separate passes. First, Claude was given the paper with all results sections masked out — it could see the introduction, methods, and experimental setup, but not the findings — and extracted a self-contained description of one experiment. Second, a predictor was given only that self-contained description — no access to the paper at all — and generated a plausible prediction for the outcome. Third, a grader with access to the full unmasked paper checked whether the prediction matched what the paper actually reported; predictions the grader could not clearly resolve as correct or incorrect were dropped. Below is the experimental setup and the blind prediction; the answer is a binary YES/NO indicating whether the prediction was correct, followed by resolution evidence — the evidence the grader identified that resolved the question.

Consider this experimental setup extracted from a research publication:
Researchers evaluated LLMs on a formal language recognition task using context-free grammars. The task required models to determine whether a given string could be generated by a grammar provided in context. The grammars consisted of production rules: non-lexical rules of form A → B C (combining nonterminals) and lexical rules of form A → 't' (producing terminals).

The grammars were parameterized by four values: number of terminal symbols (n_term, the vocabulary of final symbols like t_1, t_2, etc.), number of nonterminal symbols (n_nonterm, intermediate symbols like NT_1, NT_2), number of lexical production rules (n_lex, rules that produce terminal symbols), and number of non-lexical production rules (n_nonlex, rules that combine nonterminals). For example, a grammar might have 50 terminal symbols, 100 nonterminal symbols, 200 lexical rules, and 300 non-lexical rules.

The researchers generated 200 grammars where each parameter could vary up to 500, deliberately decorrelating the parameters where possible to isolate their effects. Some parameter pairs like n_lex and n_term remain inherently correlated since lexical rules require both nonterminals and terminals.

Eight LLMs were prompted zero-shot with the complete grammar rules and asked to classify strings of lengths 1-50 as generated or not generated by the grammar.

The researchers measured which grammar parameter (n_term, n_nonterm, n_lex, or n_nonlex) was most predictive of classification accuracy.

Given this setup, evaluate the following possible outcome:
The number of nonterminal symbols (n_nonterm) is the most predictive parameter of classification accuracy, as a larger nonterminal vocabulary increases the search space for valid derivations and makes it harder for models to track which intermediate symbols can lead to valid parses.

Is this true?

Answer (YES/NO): NO